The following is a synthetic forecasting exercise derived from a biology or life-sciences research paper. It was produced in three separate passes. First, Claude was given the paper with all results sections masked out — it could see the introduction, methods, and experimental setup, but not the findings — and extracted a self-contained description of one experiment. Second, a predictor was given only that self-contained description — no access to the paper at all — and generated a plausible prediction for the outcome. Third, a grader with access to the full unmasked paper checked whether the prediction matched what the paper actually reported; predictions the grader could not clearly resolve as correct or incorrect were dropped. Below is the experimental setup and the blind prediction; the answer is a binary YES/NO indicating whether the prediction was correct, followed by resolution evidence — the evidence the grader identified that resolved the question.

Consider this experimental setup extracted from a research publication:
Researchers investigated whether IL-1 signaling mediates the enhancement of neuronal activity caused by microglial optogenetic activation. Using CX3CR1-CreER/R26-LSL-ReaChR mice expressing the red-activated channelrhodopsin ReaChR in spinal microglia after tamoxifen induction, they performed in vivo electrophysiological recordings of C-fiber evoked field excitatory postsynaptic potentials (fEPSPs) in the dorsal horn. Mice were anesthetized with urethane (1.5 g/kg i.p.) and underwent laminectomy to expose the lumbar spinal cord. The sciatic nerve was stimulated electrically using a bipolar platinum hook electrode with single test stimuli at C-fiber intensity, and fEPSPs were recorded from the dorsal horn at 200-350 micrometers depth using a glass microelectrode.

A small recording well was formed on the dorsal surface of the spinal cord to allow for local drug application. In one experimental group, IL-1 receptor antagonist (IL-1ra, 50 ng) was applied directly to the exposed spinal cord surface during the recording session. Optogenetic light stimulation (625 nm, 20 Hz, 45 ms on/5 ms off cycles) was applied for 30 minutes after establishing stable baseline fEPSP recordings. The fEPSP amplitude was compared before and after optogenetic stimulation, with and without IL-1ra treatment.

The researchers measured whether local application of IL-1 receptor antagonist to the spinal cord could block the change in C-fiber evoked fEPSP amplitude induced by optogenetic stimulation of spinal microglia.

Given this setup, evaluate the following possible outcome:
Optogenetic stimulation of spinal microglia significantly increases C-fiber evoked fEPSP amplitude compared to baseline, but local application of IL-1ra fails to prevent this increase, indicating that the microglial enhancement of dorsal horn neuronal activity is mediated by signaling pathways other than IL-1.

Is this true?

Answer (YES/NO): NO